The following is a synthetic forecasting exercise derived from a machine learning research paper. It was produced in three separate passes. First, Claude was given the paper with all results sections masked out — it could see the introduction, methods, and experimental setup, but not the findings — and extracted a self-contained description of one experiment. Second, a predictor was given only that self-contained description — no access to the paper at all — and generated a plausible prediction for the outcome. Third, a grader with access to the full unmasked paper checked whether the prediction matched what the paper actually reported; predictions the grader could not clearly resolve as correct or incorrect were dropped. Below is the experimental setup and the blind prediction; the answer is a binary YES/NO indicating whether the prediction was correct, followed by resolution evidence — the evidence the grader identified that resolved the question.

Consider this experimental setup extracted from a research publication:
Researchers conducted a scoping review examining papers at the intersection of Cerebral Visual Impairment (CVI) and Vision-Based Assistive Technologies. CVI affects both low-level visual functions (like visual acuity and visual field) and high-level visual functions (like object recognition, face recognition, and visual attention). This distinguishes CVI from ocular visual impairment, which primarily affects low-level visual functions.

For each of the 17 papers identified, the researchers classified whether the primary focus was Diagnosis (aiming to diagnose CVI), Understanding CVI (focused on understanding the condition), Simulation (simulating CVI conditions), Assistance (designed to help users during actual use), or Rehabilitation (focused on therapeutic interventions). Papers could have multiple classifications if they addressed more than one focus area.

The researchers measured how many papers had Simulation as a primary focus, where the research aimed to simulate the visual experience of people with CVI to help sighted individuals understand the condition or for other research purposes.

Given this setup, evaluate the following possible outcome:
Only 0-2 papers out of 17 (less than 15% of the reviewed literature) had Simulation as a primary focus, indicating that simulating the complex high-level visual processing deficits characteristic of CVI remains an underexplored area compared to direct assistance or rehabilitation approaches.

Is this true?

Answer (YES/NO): YES